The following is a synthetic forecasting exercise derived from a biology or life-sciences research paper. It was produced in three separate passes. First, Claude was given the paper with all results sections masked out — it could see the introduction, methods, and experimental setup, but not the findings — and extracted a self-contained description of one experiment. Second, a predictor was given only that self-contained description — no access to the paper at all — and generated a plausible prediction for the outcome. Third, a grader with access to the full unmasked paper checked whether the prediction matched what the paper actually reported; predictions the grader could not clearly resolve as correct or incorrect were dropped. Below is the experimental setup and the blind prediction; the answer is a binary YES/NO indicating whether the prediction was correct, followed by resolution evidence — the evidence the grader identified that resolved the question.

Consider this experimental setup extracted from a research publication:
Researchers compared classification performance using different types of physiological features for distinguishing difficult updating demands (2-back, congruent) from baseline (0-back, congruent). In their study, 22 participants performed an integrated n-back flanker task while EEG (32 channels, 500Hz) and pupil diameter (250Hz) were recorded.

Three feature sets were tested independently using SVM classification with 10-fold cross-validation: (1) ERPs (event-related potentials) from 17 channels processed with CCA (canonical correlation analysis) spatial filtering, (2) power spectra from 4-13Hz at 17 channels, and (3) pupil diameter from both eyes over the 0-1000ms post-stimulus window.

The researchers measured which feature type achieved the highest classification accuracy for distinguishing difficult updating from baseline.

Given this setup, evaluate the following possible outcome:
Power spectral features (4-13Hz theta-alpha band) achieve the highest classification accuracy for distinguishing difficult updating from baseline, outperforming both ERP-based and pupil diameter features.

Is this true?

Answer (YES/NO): NO